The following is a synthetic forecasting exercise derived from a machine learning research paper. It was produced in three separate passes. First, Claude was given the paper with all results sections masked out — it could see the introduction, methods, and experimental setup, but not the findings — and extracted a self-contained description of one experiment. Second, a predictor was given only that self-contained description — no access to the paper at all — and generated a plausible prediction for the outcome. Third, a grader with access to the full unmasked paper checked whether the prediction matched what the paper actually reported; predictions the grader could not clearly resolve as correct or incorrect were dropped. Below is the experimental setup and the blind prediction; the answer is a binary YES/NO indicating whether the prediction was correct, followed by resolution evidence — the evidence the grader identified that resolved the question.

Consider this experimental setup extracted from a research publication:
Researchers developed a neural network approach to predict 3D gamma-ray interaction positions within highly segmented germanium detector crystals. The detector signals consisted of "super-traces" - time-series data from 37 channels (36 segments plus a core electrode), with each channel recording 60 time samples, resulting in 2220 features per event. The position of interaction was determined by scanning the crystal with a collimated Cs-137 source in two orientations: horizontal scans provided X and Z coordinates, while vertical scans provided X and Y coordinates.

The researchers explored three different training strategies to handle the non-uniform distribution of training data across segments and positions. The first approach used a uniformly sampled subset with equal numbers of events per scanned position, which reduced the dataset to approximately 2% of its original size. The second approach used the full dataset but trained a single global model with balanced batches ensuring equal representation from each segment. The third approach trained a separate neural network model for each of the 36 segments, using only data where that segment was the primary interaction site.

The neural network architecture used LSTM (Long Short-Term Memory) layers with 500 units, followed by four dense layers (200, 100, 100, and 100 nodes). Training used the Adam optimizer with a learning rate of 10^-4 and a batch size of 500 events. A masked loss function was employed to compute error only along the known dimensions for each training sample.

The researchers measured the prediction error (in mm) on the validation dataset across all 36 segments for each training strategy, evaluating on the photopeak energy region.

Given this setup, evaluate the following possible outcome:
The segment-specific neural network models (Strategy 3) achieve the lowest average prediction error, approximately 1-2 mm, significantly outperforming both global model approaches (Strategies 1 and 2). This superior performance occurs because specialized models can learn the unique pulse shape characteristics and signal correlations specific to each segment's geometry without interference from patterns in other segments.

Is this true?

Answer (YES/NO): YES